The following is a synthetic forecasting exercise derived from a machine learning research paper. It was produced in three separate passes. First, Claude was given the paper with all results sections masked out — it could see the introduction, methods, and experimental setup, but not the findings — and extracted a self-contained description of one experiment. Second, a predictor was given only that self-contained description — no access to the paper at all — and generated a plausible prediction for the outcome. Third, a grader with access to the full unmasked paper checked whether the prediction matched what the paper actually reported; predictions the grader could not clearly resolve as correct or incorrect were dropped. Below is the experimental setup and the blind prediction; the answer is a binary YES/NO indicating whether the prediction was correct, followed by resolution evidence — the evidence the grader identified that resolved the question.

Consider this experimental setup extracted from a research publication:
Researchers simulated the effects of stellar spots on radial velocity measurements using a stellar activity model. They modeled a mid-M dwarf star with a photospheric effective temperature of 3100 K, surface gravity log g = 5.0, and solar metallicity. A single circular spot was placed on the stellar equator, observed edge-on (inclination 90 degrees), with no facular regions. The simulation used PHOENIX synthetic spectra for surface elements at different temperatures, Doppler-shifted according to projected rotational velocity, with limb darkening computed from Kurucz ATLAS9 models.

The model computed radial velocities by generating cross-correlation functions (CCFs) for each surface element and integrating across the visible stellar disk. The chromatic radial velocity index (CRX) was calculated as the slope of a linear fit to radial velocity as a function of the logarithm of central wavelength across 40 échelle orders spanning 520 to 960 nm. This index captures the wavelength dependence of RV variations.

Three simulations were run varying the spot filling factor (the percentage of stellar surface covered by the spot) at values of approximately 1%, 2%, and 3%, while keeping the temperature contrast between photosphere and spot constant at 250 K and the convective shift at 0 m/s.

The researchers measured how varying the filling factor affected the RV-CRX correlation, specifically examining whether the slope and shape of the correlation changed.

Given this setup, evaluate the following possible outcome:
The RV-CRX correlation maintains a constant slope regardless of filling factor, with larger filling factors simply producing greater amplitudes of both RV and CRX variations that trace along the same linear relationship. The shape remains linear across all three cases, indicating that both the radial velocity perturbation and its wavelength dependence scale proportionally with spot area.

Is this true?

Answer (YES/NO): NO